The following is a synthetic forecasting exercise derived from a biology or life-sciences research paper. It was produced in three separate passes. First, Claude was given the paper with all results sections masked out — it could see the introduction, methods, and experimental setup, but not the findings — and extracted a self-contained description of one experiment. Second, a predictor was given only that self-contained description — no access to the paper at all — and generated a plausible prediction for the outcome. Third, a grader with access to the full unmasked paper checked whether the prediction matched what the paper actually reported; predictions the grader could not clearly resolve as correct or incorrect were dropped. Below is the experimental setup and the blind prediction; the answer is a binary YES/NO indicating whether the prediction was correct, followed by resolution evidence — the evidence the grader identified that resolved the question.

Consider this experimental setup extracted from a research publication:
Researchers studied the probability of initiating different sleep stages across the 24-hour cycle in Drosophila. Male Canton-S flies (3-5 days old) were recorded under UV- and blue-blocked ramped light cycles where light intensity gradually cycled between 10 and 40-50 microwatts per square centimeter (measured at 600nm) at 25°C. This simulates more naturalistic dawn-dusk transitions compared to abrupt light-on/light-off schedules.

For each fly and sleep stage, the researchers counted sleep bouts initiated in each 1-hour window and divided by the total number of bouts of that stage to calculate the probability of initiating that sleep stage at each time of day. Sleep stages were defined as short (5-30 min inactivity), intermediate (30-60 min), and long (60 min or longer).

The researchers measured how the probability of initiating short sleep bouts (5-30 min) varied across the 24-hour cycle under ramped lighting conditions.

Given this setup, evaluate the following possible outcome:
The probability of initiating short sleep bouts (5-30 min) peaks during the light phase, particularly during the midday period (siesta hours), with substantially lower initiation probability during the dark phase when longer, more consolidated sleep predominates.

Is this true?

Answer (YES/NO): NO